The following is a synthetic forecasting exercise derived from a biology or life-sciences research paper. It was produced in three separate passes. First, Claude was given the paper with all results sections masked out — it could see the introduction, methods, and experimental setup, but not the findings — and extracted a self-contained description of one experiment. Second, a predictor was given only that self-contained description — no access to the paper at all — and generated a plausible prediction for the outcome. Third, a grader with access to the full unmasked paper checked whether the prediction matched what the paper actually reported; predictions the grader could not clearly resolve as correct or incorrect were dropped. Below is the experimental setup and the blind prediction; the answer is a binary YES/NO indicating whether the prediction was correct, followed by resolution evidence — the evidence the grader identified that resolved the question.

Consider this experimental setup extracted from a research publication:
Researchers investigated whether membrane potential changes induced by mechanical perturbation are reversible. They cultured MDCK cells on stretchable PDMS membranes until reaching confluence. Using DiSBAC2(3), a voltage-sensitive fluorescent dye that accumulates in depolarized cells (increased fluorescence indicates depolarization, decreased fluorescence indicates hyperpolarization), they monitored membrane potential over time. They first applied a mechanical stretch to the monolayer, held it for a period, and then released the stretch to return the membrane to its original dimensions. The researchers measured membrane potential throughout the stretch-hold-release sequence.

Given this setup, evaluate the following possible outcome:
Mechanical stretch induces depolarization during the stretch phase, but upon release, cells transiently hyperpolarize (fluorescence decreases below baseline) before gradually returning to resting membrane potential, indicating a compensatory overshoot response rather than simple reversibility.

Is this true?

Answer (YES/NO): NO